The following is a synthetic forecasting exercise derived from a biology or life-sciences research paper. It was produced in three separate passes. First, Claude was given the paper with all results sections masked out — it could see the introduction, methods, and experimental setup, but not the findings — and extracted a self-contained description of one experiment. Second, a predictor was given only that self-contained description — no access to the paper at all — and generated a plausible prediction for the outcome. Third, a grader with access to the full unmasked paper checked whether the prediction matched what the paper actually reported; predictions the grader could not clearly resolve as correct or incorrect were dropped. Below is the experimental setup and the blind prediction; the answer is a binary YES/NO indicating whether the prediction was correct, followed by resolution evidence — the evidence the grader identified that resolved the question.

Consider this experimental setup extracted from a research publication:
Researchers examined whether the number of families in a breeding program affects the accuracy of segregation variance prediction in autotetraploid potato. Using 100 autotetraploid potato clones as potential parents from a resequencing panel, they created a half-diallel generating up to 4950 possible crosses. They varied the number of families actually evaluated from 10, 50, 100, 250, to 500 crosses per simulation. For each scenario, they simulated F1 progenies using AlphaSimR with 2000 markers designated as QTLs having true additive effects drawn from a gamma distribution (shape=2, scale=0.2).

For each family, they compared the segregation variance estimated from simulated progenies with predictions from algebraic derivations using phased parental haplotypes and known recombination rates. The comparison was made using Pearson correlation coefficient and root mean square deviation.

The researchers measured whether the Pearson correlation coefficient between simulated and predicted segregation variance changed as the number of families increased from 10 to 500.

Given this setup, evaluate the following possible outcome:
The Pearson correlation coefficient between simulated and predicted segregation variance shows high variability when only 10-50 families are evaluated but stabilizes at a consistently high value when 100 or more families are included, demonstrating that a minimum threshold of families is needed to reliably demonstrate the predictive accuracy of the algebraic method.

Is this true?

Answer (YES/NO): NO